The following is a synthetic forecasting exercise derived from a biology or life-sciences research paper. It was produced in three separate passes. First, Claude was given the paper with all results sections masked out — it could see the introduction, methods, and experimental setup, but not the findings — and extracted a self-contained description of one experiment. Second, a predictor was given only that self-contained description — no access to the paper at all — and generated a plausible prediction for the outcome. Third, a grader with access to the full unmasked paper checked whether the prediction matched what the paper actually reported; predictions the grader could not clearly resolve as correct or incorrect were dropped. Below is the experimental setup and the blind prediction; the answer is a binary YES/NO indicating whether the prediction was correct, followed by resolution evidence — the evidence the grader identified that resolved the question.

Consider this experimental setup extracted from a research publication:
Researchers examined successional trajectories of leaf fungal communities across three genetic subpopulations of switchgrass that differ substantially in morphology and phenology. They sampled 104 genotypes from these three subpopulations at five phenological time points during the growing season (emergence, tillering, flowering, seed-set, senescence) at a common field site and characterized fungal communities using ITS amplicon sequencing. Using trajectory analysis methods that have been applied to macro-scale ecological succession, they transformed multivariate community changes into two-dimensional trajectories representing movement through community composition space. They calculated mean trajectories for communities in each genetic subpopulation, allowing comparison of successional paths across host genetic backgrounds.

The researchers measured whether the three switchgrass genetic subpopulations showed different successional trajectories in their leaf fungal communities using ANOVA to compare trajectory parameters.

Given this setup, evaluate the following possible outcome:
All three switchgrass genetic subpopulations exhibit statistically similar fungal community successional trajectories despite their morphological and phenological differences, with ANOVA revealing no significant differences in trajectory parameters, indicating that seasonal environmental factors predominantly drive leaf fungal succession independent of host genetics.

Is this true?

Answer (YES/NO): NO